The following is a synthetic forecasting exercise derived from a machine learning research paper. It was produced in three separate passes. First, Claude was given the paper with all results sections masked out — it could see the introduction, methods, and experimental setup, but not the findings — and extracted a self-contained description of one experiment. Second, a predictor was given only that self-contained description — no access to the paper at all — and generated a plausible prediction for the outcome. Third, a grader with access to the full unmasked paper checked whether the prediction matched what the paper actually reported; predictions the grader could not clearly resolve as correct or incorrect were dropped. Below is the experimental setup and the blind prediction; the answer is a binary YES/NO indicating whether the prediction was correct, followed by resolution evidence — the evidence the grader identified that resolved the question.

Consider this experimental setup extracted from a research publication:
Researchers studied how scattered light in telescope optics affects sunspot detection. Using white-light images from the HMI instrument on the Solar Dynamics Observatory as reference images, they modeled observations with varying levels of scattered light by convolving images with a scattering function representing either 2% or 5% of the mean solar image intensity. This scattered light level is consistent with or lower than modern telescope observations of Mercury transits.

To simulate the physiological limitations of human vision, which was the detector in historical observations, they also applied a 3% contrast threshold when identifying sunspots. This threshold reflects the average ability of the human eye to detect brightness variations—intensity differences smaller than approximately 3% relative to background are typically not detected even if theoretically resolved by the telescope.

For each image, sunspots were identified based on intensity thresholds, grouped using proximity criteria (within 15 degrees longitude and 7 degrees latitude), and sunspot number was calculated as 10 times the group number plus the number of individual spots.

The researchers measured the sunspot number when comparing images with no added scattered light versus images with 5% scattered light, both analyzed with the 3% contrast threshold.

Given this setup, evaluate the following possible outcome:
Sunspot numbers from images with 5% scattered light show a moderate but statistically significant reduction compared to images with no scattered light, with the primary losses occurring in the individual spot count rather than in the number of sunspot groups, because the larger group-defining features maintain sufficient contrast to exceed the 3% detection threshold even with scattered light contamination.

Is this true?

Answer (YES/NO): YES